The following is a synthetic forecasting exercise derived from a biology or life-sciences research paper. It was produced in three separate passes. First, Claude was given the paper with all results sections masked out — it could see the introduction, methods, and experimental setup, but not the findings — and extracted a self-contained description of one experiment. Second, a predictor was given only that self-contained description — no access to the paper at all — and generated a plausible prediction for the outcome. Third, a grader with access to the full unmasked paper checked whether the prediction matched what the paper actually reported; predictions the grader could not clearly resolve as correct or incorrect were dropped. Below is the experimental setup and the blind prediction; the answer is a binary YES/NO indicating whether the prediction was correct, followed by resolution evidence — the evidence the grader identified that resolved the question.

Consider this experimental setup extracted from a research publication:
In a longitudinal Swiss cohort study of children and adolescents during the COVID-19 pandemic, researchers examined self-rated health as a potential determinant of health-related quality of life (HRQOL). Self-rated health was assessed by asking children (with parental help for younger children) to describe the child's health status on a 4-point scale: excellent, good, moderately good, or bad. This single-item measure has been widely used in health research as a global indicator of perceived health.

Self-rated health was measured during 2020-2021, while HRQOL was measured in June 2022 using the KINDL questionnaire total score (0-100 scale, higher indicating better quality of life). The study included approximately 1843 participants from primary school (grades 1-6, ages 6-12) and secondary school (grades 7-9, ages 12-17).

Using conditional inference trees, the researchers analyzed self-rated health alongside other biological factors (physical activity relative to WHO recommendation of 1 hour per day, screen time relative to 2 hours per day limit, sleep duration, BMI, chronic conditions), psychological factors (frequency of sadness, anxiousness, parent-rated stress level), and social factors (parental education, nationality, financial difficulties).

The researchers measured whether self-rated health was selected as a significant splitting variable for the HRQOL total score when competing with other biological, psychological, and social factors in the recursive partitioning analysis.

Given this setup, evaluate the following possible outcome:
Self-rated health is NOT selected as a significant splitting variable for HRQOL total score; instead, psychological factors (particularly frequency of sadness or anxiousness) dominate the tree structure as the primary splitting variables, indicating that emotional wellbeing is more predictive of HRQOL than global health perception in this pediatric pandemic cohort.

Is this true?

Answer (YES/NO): NO